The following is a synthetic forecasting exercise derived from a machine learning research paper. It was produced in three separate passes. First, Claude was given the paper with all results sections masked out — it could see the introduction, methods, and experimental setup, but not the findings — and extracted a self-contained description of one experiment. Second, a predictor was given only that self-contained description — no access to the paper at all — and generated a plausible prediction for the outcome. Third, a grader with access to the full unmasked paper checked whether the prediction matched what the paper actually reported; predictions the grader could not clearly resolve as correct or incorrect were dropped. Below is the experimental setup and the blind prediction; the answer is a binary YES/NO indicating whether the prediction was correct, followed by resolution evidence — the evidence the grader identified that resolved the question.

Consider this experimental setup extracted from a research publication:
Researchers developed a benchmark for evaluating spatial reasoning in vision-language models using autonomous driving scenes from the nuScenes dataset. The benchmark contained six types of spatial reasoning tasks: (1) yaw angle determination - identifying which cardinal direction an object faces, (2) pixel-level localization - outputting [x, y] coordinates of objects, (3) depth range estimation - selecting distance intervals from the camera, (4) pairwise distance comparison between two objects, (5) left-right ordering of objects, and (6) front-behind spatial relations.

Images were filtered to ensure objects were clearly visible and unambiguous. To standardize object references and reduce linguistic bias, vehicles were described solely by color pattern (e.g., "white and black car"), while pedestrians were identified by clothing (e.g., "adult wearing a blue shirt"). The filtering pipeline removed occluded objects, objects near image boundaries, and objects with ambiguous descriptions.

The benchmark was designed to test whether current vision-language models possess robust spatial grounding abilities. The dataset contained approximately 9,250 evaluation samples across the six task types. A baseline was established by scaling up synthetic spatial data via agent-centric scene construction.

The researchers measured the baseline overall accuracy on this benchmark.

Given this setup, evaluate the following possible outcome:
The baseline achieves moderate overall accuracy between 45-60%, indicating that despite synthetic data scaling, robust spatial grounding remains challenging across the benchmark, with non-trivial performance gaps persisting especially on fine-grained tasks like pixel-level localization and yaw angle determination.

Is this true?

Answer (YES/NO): NO